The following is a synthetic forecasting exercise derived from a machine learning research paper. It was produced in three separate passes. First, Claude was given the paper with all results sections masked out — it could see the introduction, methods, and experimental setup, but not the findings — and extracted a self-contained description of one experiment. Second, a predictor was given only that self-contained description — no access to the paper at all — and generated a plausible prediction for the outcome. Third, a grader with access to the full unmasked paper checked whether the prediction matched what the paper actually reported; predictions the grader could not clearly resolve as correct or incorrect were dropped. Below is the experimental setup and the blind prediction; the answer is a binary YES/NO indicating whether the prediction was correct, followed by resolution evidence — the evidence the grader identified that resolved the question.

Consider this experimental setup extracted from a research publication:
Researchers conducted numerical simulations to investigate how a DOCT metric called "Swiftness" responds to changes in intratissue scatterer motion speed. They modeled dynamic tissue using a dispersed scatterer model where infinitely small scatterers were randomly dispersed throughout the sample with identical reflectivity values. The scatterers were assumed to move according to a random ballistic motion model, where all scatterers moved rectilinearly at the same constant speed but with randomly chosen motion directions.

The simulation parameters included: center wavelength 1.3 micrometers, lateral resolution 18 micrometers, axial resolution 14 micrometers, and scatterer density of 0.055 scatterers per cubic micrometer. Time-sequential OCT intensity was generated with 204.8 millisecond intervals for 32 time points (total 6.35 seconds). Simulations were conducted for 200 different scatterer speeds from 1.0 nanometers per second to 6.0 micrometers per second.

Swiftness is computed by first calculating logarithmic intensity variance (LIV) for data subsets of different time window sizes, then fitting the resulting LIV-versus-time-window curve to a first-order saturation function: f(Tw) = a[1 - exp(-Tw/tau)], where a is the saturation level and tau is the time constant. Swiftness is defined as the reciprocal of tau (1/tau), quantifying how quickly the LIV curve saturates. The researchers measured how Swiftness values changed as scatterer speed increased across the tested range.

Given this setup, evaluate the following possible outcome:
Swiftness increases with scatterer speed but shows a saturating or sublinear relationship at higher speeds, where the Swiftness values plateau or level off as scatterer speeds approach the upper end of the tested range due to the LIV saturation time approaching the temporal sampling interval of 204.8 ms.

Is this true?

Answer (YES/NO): NO